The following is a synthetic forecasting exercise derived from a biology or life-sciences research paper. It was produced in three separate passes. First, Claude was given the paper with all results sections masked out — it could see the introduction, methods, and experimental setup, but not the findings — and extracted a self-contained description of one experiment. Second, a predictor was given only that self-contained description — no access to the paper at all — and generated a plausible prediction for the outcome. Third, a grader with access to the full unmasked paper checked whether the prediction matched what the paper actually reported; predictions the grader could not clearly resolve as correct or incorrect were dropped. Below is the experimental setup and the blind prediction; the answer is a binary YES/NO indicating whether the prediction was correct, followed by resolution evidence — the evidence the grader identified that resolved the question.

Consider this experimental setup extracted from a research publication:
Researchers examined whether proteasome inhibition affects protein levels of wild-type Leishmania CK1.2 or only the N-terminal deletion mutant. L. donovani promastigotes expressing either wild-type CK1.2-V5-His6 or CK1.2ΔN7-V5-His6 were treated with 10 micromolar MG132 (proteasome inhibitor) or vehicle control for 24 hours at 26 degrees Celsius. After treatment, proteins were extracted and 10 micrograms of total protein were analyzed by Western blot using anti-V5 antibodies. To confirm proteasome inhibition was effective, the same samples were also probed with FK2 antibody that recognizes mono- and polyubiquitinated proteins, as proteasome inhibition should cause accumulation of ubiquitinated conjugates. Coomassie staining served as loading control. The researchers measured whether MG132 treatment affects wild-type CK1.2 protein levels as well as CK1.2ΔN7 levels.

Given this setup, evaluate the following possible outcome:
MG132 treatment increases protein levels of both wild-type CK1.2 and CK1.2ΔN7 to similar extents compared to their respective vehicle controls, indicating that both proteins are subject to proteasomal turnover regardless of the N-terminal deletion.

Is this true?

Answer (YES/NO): NO